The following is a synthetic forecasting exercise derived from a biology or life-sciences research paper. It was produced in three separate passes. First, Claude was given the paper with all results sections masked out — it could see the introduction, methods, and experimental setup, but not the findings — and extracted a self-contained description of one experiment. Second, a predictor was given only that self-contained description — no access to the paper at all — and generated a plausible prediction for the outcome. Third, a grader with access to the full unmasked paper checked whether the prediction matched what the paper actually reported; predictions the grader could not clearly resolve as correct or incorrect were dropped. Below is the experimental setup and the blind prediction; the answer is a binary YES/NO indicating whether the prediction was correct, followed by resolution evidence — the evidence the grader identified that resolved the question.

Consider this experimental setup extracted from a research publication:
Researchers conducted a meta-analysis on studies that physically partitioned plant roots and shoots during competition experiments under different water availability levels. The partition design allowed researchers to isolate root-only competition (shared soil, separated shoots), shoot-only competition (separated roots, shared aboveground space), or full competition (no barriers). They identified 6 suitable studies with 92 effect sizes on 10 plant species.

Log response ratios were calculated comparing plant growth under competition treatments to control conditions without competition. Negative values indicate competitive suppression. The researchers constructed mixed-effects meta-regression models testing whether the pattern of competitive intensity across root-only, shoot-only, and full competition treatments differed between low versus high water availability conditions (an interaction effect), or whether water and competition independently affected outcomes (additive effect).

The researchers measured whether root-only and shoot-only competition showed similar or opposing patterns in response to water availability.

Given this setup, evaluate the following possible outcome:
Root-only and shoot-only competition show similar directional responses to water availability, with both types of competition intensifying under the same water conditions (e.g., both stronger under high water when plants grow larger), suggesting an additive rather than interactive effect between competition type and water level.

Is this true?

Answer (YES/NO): NO